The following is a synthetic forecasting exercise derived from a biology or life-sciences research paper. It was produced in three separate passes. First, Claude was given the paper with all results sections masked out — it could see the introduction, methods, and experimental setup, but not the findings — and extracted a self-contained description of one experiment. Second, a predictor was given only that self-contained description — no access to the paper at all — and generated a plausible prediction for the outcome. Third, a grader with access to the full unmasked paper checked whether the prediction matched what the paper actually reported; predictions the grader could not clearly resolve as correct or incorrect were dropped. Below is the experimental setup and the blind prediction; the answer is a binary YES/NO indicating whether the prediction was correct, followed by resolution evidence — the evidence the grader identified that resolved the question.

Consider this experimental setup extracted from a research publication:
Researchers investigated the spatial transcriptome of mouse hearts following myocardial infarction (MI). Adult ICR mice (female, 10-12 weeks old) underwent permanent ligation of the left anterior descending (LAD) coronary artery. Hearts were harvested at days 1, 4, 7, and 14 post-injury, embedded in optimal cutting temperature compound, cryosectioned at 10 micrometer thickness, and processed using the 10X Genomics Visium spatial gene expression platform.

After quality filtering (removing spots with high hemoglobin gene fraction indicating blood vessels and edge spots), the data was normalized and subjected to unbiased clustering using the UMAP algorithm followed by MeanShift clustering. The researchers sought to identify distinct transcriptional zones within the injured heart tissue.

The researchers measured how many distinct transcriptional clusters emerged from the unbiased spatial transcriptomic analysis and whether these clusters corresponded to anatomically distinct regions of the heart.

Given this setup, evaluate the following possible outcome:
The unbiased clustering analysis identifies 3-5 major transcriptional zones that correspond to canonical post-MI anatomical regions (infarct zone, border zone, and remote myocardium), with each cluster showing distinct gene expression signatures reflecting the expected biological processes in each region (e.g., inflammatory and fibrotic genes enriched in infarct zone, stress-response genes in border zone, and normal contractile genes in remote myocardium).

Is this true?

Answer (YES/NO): YES